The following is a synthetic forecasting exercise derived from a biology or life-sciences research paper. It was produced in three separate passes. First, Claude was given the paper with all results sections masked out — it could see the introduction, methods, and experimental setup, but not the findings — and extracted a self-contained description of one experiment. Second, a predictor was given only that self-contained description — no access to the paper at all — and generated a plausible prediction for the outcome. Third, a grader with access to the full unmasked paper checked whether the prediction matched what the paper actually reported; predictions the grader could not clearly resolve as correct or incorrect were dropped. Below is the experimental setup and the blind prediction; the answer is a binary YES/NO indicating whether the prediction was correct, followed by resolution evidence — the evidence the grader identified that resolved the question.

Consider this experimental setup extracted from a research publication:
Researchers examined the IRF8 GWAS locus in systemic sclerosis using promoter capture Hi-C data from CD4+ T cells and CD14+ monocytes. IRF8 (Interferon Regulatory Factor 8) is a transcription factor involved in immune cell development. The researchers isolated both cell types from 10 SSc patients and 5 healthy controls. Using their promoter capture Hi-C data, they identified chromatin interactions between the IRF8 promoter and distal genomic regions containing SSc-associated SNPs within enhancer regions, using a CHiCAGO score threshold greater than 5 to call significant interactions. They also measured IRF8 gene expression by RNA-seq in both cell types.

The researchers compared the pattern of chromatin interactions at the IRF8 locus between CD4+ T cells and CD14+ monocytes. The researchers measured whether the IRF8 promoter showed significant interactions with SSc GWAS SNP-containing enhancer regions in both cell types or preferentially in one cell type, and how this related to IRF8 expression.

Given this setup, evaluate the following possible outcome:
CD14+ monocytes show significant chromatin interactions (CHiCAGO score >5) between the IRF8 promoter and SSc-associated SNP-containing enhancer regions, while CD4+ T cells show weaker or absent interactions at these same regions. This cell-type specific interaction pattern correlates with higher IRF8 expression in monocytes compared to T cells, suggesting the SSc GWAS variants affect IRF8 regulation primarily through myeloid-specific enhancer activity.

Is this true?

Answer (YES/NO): YES